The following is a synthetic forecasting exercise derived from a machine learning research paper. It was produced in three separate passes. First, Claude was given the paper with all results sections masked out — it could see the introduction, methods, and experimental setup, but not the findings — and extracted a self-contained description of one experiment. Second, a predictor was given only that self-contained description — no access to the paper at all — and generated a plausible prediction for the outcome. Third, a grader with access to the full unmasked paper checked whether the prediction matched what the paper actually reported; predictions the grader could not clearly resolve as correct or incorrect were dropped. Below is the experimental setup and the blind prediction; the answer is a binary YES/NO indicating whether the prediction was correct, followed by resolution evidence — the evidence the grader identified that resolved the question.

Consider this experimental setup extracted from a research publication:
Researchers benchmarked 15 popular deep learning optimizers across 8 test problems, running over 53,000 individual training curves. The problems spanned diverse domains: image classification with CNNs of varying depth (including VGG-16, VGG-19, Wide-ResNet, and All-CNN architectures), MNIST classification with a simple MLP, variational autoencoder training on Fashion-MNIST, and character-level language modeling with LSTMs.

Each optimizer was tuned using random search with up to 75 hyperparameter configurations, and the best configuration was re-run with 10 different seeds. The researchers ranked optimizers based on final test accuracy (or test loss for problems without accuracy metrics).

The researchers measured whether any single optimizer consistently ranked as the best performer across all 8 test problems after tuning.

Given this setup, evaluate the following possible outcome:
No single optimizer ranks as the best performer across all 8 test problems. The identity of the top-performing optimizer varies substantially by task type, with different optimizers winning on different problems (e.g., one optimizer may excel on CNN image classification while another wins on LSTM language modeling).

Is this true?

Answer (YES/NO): YES